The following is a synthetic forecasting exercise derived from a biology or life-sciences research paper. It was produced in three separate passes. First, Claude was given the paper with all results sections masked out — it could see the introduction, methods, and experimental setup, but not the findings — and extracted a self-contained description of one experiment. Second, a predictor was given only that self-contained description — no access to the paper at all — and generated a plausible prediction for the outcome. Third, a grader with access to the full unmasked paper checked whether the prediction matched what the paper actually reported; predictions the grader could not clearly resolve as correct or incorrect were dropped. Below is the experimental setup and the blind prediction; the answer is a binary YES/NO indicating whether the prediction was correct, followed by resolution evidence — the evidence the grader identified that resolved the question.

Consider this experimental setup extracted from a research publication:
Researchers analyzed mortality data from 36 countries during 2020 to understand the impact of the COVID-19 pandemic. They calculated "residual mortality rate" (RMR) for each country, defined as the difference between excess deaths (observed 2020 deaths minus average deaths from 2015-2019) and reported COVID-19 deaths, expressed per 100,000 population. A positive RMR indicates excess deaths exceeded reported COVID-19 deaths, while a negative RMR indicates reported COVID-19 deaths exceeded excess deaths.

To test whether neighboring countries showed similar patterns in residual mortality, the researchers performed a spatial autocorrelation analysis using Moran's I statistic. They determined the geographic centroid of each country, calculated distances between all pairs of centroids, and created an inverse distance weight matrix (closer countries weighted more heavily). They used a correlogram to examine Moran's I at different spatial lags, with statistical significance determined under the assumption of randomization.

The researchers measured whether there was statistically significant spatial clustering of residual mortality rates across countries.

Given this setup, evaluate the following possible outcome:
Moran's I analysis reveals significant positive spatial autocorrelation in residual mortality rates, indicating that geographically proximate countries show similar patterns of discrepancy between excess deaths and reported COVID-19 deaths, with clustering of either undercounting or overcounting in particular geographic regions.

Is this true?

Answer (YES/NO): NO